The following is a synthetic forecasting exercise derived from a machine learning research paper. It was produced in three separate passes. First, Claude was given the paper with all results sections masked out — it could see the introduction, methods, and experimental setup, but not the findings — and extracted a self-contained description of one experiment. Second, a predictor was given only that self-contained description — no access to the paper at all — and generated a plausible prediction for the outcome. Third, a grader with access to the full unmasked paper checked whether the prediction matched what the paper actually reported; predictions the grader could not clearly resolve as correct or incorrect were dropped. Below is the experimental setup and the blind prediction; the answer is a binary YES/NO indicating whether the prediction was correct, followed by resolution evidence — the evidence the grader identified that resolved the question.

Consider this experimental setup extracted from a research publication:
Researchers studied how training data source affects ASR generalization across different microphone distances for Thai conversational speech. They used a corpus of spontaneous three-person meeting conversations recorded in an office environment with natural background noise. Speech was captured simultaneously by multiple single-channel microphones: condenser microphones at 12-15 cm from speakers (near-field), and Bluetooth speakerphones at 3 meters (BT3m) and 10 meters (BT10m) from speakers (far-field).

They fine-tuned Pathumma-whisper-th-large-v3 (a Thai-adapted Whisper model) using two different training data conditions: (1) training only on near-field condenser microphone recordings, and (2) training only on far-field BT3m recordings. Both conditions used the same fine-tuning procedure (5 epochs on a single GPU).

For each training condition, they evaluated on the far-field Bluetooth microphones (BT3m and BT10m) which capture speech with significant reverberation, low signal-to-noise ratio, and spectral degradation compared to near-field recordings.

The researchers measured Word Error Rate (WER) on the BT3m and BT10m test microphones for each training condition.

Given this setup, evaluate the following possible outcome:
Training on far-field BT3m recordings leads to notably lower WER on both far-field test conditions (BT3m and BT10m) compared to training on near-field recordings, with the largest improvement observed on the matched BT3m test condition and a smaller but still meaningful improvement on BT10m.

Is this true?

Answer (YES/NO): NO